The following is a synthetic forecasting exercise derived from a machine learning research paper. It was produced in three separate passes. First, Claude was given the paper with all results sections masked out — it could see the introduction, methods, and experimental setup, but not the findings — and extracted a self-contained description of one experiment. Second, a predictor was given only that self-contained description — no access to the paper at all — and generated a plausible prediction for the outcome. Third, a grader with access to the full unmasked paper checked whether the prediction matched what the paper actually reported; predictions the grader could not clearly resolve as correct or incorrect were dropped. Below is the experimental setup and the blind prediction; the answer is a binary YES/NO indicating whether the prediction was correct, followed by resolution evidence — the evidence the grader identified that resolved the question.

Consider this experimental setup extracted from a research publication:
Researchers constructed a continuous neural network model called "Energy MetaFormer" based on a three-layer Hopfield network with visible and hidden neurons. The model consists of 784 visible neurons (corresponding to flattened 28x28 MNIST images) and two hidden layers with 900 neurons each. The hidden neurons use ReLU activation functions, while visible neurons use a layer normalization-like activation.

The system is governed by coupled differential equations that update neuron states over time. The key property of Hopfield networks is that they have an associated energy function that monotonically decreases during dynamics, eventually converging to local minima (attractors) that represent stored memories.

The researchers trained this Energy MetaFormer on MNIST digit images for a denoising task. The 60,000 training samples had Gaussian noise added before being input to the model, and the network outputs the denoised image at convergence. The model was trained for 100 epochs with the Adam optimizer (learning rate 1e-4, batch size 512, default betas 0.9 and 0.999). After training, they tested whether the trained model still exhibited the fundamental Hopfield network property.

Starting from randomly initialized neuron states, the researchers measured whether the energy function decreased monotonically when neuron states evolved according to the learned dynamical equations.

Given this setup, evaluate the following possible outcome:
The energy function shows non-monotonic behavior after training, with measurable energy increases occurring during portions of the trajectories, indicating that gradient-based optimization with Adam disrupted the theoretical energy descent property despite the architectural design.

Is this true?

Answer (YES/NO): NO